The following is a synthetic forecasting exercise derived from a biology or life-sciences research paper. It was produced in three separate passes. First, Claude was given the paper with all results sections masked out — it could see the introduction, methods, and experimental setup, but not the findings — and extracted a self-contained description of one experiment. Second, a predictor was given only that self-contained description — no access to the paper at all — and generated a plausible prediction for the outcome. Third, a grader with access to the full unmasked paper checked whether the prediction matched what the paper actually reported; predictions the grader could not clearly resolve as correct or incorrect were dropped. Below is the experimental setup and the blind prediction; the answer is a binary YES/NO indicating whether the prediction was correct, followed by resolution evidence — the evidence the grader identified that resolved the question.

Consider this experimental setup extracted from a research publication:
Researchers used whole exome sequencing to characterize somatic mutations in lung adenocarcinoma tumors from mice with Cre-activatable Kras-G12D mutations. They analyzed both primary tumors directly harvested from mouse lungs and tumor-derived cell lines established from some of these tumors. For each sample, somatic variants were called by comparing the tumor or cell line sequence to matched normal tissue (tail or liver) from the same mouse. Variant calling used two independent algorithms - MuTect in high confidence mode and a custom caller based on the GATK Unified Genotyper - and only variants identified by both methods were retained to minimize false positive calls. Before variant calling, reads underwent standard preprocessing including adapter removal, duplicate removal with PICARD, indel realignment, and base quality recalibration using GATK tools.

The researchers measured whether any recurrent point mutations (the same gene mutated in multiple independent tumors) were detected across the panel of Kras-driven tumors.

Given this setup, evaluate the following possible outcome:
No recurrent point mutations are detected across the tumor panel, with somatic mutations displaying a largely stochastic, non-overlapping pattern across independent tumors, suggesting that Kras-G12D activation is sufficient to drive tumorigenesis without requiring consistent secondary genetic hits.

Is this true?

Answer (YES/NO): NO